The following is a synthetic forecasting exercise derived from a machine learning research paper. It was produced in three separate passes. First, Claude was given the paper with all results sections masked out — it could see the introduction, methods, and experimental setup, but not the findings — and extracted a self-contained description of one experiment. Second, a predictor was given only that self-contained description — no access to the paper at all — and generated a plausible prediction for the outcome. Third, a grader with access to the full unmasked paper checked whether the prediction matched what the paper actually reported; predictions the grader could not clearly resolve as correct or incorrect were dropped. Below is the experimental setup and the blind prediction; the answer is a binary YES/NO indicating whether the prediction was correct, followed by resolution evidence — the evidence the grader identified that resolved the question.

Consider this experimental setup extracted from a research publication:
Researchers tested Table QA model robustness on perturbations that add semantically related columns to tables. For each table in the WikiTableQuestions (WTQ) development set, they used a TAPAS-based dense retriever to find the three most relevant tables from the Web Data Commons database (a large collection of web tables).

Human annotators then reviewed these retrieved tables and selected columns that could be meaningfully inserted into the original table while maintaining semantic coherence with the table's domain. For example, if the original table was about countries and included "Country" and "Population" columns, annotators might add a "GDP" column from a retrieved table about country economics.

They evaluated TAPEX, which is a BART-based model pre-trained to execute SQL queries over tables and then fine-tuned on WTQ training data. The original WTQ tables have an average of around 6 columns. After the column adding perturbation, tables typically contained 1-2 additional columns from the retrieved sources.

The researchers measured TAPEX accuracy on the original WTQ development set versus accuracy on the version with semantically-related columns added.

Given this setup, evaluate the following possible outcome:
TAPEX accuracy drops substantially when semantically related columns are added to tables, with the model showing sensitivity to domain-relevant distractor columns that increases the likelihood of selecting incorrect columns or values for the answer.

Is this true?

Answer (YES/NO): YES